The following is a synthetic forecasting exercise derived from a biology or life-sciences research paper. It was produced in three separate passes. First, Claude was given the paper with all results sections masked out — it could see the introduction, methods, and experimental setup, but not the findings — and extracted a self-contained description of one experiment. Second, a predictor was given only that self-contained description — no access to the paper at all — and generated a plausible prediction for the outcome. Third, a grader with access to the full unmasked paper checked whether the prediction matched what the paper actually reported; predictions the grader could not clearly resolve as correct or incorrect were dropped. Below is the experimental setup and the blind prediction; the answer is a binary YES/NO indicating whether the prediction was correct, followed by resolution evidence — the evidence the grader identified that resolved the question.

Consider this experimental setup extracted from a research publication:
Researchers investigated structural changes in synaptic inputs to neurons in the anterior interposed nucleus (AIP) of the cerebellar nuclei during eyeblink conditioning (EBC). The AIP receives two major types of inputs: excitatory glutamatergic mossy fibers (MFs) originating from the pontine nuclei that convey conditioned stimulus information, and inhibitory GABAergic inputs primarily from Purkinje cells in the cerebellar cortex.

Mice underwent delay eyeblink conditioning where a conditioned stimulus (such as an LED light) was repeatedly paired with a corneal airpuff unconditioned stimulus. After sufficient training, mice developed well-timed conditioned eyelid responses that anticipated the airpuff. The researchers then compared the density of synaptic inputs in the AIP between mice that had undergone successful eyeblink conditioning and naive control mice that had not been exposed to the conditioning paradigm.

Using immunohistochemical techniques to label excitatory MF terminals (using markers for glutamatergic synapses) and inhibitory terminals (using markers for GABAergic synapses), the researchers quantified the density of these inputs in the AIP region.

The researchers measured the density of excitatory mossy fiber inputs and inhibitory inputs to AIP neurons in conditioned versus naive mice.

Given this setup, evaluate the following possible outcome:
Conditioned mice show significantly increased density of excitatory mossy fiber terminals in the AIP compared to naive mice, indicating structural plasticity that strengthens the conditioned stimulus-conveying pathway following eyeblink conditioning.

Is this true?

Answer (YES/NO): YES